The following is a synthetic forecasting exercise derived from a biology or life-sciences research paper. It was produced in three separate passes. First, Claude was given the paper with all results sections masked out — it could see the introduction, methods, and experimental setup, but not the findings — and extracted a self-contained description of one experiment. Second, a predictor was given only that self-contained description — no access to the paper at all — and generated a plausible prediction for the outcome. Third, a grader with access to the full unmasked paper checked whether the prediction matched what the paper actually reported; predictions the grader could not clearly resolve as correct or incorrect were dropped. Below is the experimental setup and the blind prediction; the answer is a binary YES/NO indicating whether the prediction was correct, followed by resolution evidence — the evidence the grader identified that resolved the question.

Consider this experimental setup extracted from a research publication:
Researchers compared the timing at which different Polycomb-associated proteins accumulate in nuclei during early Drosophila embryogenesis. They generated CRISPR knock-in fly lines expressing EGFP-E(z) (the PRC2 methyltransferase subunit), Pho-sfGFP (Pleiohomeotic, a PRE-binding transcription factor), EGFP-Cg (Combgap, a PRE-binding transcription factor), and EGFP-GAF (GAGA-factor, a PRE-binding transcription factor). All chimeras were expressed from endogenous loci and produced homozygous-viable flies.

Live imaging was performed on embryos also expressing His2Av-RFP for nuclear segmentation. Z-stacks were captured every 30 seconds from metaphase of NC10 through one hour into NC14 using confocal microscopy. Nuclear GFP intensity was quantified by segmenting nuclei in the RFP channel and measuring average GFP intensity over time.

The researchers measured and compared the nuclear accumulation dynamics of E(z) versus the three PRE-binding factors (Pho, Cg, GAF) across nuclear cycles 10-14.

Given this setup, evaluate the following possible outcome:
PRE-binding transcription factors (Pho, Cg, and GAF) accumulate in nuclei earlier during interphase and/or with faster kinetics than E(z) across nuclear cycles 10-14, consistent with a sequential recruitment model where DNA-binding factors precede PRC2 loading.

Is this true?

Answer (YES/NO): NO